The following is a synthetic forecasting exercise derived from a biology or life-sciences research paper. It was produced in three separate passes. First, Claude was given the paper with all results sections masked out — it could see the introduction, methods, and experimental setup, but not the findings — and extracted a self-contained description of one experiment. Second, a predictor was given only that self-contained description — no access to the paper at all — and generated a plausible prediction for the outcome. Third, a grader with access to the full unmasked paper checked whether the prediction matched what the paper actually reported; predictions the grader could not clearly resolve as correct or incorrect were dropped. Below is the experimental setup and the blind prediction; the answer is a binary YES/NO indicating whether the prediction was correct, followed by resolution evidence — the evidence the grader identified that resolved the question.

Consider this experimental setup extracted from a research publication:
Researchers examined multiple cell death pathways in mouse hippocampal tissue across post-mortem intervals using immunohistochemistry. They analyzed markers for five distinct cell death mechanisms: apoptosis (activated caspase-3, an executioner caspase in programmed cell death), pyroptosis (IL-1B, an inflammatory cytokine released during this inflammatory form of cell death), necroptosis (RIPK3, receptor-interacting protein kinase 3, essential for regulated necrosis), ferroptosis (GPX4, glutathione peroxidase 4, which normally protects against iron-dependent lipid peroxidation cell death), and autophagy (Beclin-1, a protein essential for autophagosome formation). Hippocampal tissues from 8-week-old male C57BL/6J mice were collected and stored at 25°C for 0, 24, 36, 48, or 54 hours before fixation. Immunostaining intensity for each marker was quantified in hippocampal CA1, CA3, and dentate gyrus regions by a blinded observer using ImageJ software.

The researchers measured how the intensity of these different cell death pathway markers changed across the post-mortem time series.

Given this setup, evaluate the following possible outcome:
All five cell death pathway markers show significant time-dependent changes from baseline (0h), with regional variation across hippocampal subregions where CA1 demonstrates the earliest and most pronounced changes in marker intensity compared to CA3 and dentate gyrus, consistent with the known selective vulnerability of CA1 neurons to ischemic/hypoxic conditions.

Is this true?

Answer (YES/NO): NO